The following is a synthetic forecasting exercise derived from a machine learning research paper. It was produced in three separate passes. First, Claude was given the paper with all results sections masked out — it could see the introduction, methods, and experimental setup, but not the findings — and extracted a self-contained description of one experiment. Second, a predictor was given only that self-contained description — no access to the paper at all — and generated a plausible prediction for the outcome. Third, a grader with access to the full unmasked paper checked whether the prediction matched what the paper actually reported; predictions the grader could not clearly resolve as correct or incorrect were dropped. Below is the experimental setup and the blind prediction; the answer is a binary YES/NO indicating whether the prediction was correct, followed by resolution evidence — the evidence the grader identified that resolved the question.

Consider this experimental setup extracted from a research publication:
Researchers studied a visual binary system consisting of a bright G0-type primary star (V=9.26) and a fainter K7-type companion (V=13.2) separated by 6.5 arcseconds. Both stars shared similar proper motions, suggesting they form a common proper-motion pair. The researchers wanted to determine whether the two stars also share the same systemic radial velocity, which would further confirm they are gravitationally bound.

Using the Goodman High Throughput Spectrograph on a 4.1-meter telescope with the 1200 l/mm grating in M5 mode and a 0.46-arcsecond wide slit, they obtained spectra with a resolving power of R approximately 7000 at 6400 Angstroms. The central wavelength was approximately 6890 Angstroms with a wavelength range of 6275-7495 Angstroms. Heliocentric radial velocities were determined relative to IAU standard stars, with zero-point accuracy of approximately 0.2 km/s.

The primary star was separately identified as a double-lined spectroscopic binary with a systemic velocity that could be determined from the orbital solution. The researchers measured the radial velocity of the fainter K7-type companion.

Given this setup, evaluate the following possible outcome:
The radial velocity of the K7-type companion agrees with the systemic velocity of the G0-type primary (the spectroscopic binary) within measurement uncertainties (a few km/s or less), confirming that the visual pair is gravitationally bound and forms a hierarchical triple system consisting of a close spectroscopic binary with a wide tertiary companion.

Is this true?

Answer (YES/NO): YES